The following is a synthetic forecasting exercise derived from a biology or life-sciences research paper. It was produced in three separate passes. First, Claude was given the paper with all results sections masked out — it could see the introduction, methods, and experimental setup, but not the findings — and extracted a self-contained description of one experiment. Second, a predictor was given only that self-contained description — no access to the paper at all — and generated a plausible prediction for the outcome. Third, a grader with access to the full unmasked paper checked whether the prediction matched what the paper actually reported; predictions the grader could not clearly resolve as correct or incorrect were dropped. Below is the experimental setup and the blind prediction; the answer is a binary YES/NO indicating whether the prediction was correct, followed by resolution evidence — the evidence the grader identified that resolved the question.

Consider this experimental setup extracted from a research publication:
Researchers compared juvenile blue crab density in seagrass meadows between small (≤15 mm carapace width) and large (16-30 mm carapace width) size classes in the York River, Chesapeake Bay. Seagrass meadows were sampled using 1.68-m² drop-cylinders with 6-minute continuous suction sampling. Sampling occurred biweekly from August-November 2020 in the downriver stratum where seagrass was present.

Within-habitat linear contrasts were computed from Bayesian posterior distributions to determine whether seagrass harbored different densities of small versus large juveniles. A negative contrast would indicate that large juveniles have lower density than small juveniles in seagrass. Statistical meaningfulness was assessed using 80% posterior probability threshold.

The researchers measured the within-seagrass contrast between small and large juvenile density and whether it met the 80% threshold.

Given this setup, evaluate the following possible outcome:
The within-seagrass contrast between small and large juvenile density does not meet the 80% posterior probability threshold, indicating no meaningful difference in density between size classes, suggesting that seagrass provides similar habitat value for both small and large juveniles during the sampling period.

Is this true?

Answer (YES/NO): NO